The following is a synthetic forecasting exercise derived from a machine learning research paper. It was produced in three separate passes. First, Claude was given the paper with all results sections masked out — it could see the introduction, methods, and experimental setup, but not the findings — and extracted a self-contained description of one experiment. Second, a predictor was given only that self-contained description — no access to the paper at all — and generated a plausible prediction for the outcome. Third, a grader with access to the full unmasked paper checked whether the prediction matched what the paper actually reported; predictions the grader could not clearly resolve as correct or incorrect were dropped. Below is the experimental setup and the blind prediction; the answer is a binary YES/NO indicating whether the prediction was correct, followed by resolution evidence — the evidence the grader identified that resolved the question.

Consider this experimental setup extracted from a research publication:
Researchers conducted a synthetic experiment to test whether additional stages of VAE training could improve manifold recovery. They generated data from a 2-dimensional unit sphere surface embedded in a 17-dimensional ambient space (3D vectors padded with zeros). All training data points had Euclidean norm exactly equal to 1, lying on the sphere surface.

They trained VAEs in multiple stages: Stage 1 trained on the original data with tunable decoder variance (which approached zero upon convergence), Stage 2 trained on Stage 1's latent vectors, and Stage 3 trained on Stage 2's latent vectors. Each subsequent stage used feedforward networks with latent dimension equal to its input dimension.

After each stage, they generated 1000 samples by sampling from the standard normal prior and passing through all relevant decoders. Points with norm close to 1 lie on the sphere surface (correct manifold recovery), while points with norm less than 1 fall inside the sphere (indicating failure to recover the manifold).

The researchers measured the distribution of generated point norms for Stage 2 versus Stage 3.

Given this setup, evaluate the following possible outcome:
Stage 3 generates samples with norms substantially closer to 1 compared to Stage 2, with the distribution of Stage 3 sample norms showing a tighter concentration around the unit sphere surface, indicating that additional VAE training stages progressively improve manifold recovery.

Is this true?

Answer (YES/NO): NO